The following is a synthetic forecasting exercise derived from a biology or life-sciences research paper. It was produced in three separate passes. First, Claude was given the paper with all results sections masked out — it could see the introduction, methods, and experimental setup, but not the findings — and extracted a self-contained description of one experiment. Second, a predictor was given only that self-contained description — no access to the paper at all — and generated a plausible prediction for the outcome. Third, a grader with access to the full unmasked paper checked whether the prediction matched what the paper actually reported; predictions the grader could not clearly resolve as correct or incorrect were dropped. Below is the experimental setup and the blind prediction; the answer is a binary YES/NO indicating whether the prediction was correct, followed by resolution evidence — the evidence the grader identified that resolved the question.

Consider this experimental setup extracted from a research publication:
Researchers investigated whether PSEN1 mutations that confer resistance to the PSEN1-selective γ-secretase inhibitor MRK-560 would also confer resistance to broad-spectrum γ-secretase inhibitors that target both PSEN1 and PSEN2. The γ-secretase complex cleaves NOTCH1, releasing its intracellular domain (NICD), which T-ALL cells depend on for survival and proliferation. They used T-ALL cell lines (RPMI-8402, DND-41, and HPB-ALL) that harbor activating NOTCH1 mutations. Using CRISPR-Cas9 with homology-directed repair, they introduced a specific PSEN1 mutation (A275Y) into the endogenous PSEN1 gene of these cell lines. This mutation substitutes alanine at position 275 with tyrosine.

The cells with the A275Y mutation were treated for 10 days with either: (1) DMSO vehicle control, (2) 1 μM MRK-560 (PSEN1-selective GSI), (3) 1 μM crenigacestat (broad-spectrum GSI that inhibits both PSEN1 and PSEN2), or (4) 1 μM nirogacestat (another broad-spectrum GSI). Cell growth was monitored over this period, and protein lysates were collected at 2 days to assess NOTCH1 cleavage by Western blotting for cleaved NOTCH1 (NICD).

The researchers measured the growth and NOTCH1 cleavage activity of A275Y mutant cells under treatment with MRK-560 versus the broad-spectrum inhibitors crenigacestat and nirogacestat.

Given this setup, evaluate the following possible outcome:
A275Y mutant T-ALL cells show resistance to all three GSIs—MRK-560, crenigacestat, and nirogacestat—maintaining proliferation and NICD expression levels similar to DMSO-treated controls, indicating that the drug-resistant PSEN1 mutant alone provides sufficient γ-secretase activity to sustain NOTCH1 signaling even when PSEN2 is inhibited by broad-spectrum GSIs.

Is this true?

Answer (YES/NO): NO